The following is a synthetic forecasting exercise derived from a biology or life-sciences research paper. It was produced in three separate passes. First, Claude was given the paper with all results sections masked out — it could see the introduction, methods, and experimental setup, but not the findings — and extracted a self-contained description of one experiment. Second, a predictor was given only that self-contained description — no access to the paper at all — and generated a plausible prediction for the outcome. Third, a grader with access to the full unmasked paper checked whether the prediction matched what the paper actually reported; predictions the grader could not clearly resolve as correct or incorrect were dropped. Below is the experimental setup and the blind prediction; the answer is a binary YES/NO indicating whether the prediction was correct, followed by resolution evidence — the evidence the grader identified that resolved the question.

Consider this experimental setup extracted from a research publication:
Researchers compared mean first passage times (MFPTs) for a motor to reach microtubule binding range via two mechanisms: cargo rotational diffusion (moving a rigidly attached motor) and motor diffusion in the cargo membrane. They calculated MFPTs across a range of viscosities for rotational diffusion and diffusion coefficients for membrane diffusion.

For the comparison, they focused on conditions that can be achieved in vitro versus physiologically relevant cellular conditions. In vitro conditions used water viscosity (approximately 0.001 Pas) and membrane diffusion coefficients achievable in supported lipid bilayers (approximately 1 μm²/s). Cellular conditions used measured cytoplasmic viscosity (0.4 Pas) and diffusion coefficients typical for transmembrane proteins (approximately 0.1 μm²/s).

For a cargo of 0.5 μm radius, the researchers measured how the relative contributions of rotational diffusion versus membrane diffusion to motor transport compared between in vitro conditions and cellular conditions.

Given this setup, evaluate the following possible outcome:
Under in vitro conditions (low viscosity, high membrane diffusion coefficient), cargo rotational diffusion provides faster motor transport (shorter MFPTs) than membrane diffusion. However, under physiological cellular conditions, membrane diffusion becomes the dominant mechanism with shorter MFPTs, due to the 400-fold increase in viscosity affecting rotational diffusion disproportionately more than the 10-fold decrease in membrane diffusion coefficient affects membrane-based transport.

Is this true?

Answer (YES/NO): NO